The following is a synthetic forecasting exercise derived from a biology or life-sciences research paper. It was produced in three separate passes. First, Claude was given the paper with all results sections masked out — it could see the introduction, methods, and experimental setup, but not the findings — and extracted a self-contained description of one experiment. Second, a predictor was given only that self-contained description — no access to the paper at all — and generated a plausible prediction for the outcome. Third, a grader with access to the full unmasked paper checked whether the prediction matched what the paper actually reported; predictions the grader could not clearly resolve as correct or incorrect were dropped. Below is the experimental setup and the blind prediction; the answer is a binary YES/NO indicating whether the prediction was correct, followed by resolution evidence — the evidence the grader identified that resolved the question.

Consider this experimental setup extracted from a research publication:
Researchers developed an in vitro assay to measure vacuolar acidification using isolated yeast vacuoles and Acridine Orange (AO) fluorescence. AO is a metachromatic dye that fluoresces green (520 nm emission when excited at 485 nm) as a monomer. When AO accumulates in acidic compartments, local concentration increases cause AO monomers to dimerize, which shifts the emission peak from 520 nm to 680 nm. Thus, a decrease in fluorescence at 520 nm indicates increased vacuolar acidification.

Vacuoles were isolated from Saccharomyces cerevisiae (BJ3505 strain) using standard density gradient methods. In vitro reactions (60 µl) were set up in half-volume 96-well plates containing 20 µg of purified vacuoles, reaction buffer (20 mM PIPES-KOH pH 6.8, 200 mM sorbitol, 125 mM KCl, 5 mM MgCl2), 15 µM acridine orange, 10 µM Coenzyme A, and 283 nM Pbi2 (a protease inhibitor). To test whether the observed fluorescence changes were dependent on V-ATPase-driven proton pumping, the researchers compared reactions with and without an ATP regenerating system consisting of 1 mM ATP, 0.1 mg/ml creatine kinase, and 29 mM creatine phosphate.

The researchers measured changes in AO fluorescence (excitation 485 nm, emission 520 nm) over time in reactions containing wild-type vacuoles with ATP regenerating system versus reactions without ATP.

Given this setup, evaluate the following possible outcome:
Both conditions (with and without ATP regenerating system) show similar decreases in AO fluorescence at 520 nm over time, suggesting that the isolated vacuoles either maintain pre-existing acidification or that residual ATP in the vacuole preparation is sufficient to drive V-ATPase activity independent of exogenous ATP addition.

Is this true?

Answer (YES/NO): NO